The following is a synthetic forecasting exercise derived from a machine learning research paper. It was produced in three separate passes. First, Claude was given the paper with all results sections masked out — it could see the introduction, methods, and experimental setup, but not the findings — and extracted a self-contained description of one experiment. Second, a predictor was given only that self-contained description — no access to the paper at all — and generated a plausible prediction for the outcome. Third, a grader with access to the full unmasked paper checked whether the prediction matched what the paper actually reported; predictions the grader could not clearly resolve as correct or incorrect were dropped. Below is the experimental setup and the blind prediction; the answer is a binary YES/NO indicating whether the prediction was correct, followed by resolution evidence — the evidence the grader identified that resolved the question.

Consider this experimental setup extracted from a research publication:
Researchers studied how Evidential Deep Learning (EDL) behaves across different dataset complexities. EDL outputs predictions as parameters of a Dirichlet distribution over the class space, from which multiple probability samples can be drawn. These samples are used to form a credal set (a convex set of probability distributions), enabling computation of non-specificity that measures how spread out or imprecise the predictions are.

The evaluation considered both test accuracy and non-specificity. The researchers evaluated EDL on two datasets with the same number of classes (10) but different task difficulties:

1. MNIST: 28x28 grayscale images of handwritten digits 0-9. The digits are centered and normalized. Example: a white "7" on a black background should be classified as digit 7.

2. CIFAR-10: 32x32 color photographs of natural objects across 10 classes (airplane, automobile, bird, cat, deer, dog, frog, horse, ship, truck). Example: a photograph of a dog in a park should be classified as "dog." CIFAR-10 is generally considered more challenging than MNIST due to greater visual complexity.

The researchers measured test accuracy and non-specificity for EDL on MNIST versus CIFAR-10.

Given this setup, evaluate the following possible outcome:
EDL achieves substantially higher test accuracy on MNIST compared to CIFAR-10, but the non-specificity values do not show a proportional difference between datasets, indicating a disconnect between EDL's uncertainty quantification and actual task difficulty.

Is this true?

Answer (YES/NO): YES